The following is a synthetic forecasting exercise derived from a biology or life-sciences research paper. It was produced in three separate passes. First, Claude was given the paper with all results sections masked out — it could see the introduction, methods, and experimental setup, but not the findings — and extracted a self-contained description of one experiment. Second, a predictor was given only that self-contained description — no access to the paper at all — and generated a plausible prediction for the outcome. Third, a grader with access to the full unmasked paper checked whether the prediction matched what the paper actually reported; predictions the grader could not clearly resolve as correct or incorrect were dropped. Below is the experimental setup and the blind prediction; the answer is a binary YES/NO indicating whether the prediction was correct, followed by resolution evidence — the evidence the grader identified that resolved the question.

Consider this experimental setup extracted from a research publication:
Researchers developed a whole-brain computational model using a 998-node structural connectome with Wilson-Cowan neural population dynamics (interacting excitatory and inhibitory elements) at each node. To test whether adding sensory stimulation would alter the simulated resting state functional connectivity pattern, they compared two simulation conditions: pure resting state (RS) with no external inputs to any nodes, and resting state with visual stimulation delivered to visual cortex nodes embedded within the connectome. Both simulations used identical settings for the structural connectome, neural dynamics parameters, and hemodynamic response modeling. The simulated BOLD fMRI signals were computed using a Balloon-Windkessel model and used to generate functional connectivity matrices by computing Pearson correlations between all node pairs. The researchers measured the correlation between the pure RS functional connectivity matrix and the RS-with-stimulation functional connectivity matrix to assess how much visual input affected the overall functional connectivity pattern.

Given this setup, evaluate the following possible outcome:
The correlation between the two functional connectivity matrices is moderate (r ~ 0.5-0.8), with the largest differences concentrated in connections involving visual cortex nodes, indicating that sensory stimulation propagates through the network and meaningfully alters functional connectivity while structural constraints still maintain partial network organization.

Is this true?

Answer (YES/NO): NO